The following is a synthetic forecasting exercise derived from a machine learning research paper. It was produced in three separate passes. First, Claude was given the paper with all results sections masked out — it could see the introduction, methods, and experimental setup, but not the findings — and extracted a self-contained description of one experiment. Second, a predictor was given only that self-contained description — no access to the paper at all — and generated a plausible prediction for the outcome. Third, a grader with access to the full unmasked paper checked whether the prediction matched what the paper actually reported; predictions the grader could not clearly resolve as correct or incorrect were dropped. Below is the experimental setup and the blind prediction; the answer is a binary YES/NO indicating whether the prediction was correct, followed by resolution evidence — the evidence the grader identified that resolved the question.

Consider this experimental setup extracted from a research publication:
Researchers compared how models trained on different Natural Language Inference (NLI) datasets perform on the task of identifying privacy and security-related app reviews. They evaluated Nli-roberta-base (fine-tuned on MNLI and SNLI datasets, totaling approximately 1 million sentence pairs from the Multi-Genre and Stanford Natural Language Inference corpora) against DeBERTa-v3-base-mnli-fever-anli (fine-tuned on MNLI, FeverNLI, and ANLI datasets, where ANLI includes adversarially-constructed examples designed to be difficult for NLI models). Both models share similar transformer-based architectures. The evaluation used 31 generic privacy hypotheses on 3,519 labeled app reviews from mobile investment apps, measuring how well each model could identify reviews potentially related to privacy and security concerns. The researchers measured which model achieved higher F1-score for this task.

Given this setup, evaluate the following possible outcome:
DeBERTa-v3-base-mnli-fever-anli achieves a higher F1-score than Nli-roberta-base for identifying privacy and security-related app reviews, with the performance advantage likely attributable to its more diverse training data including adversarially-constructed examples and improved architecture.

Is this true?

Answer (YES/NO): YES